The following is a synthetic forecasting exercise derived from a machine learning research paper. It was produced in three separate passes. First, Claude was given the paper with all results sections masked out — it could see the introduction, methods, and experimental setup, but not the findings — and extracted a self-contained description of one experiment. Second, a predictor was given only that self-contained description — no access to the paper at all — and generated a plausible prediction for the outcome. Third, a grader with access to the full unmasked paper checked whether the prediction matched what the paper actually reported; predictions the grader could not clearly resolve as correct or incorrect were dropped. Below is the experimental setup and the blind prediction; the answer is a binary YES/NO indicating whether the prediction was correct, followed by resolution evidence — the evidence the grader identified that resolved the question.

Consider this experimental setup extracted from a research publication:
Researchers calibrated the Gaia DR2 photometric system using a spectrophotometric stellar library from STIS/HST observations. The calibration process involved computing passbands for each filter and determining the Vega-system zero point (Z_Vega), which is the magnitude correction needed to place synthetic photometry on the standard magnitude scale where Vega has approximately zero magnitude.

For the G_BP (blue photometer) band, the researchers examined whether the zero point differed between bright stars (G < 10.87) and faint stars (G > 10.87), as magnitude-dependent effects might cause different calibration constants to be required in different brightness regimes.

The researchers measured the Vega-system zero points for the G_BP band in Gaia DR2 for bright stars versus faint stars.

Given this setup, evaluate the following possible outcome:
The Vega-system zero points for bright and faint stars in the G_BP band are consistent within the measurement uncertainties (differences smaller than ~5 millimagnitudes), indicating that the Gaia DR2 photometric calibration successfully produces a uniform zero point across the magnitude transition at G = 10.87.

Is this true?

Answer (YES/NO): NO